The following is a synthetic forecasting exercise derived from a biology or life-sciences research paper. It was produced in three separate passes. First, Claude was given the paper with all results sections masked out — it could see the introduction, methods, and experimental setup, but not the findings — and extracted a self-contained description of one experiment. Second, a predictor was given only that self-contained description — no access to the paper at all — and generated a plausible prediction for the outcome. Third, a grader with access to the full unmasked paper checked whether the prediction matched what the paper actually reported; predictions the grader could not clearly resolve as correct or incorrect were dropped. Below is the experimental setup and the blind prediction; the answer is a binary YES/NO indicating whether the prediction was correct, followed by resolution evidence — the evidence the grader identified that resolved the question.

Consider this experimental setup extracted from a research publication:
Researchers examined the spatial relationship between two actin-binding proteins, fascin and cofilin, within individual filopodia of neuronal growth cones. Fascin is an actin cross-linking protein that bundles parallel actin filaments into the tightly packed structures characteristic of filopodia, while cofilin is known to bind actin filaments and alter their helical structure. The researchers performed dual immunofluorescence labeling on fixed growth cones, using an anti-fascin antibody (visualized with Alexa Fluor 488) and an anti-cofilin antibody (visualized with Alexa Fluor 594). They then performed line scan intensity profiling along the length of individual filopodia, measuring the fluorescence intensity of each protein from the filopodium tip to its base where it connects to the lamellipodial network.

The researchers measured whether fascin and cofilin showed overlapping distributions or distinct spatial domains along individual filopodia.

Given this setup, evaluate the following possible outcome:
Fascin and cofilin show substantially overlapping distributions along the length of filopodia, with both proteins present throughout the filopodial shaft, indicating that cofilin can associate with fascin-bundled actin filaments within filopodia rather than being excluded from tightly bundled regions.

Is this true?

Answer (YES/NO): NO